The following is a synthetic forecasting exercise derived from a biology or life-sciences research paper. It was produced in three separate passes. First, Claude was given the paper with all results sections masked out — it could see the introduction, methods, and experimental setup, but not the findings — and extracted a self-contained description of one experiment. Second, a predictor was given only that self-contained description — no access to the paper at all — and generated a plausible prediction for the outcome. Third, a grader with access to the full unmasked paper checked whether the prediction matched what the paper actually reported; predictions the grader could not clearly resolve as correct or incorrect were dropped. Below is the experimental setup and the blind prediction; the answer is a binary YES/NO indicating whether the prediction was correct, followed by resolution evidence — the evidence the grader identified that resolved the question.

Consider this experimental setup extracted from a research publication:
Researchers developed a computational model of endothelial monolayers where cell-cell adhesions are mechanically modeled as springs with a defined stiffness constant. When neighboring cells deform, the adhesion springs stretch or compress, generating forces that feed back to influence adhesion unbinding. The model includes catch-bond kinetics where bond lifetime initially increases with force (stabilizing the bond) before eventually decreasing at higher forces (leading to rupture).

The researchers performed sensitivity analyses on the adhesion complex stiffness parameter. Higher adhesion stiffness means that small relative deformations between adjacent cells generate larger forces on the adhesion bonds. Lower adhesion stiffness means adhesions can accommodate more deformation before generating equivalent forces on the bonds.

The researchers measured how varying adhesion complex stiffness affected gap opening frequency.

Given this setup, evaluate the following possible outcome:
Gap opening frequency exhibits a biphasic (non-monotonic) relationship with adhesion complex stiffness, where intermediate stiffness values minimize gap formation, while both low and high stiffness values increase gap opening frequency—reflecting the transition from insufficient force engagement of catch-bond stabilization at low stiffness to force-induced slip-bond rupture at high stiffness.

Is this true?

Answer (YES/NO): NO